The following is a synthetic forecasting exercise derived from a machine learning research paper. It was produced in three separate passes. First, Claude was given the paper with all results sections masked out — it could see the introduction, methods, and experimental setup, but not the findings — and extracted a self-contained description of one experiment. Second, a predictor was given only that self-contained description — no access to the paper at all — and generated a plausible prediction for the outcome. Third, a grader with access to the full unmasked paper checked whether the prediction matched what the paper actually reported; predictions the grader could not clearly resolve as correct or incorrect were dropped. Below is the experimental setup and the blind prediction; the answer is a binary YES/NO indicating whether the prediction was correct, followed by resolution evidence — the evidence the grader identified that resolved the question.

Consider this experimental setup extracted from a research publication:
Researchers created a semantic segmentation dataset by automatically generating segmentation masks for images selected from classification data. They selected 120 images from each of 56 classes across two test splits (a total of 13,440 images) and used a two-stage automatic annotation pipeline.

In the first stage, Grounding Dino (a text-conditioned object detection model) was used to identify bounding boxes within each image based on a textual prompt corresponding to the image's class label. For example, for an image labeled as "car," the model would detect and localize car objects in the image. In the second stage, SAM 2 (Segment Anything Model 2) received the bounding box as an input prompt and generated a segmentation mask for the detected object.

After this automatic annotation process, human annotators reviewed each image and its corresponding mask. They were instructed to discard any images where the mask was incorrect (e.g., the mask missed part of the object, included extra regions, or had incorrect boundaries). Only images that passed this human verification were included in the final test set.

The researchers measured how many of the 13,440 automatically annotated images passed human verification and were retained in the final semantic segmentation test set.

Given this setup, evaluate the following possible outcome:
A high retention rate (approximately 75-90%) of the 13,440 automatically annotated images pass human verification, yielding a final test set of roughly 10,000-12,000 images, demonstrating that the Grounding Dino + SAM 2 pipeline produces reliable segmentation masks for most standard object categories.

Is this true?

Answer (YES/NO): NO